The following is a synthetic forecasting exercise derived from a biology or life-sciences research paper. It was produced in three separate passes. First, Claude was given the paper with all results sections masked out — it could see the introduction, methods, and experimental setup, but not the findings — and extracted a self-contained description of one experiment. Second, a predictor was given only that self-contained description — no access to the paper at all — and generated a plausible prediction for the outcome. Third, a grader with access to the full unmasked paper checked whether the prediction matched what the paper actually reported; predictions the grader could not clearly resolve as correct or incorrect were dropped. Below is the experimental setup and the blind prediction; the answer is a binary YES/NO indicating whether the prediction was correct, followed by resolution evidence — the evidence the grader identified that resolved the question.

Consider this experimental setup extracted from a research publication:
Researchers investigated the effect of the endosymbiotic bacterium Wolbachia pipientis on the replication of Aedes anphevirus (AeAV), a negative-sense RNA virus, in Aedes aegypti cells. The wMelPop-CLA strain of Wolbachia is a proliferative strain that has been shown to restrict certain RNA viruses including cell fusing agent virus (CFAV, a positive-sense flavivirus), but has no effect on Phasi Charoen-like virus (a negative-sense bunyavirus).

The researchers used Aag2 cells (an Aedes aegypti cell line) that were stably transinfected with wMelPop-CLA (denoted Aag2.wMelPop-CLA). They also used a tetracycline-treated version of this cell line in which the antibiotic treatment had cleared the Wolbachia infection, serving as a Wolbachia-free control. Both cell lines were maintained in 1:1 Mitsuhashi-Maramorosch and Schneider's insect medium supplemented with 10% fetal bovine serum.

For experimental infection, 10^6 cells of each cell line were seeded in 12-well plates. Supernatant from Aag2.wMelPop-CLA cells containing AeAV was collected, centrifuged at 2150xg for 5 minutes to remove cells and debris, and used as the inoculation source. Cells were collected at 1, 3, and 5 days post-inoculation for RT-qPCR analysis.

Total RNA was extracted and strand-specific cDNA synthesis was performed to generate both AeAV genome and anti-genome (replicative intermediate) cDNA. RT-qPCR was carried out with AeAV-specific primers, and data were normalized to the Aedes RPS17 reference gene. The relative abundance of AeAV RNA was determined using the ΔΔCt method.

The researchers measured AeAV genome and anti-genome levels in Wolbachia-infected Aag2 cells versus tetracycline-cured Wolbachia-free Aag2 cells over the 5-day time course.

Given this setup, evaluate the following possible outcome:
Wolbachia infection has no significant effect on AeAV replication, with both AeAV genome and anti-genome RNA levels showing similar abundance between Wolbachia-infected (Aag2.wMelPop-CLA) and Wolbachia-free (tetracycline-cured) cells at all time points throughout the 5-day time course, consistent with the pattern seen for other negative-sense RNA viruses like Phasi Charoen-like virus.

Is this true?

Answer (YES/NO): NO